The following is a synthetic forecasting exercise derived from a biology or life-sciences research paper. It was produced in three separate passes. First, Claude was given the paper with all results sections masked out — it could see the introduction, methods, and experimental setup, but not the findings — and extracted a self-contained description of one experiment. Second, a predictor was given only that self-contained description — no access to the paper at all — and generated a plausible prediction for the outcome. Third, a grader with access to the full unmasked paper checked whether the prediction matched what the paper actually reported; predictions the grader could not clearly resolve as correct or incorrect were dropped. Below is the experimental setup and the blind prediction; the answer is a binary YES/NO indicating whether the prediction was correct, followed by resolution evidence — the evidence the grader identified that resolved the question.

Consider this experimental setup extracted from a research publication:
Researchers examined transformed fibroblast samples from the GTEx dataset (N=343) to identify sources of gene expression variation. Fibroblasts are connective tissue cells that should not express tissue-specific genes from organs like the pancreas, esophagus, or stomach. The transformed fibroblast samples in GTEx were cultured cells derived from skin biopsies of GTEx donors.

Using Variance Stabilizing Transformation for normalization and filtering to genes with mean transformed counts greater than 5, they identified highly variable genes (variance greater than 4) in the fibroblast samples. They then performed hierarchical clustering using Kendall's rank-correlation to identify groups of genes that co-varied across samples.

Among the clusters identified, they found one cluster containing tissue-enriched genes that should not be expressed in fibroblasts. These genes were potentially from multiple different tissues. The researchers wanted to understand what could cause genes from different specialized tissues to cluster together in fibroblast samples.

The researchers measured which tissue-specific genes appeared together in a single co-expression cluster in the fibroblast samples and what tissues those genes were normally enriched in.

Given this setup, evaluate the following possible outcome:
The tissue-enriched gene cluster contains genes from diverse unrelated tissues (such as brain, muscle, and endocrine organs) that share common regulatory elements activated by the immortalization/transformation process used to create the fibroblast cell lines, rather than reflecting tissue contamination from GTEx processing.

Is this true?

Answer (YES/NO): NO